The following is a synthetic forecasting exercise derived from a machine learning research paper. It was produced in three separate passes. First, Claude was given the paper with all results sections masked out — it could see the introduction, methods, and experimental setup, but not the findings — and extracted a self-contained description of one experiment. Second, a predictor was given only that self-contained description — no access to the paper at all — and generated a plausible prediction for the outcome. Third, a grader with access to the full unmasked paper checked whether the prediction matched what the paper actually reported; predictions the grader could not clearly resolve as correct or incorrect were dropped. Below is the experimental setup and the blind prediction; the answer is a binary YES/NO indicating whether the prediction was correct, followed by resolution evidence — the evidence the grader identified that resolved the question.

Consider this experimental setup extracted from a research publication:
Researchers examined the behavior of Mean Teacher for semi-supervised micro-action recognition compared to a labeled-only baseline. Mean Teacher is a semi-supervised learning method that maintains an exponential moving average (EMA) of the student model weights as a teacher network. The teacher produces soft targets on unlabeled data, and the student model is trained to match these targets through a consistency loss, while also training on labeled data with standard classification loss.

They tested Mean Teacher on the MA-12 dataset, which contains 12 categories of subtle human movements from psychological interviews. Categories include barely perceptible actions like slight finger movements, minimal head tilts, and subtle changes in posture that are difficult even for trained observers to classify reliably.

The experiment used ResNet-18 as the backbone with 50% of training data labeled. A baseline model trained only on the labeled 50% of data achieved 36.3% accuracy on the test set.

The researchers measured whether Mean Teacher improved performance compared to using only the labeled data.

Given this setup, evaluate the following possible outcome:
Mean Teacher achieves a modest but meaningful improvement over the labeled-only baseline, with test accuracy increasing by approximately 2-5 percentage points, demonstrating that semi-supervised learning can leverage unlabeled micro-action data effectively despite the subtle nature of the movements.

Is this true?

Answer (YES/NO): NO